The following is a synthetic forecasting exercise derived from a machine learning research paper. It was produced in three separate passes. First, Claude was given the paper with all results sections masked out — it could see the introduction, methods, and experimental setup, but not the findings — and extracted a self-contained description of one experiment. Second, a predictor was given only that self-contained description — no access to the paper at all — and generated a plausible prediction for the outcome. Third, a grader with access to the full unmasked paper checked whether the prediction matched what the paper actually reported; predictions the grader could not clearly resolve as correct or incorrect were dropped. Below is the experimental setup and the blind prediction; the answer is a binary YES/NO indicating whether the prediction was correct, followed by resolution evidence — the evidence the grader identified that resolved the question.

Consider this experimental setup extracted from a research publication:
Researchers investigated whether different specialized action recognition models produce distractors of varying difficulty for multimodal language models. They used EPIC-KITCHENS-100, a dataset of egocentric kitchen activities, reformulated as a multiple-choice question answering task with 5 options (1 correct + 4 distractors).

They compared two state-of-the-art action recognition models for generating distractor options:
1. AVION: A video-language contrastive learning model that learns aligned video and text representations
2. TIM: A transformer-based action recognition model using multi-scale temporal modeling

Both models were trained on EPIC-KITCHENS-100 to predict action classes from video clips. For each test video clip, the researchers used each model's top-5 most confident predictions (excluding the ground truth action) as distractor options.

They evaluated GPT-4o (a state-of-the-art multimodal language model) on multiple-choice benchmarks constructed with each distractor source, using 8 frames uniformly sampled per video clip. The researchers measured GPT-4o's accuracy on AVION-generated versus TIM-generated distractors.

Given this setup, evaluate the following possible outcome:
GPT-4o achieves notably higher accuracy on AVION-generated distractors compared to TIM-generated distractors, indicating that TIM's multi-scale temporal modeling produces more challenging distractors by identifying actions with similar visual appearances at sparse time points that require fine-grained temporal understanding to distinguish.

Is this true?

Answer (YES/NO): YES